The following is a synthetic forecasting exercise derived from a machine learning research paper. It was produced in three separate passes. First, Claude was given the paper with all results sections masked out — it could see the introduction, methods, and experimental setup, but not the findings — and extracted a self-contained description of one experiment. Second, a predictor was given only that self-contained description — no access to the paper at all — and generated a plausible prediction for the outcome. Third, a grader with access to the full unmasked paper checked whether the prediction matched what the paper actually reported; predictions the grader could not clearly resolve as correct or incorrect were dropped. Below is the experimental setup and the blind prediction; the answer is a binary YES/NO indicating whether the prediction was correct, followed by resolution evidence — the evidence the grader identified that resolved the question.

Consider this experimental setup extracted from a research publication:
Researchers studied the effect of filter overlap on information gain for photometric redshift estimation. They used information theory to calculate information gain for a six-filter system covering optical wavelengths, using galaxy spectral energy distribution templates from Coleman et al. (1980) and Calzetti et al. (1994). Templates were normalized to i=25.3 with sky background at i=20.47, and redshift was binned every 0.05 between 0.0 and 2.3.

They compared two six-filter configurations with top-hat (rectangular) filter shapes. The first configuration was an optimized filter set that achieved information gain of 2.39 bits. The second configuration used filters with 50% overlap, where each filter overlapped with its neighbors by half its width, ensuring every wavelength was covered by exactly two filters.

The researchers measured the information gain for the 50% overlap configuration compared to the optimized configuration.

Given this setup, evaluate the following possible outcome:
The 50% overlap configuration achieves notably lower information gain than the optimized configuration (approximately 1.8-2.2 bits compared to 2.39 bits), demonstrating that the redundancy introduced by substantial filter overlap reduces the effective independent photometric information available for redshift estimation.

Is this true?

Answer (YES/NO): YES